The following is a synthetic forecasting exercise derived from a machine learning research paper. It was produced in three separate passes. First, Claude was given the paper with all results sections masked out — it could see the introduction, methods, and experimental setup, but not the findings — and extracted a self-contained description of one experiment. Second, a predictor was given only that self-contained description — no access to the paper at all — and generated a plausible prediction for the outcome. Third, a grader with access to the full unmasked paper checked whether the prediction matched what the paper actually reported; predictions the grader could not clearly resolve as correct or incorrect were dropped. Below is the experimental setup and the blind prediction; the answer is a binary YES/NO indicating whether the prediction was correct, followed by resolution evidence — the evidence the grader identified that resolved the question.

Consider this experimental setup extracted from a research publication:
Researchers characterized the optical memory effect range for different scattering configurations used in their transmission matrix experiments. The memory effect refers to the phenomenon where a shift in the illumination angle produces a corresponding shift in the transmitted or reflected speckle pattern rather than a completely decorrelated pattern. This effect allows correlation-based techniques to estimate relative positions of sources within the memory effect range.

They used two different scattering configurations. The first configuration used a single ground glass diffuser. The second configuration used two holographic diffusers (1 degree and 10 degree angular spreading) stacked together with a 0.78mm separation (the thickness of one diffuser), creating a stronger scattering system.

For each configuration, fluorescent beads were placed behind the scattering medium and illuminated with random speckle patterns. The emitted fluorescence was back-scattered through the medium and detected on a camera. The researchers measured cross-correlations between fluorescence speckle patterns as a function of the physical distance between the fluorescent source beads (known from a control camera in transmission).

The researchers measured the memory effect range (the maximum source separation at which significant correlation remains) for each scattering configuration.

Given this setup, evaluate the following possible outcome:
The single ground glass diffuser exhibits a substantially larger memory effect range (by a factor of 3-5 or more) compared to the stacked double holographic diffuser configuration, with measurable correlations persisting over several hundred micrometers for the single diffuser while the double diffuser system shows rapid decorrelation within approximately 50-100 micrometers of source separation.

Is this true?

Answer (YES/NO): NO